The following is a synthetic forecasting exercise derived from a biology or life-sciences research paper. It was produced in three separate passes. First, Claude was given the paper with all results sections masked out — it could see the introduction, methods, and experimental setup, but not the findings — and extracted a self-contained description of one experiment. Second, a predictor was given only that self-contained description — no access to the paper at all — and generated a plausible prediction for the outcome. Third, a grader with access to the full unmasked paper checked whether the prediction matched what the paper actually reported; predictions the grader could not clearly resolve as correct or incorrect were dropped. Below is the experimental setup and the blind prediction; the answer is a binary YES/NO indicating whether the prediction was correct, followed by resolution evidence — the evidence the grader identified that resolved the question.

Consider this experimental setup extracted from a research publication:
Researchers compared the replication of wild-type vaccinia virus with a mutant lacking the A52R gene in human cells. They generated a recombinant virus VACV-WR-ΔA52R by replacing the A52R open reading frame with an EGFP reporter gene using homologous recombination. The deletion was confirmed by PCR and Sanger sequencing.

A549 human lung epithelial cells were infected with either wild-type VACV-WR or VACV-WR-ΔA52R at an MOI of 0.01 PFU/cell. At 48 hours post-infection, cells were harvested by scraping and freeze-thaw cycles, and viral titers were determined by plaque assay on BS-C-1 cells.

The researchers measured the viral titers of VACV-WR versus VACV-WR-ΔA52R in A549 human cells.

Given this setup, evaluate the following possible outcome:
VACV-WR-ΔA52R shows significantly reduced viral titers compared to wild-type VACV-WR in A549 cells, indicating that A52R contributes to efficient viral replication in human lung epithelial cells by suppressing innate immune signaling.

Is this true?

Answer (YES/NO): NO